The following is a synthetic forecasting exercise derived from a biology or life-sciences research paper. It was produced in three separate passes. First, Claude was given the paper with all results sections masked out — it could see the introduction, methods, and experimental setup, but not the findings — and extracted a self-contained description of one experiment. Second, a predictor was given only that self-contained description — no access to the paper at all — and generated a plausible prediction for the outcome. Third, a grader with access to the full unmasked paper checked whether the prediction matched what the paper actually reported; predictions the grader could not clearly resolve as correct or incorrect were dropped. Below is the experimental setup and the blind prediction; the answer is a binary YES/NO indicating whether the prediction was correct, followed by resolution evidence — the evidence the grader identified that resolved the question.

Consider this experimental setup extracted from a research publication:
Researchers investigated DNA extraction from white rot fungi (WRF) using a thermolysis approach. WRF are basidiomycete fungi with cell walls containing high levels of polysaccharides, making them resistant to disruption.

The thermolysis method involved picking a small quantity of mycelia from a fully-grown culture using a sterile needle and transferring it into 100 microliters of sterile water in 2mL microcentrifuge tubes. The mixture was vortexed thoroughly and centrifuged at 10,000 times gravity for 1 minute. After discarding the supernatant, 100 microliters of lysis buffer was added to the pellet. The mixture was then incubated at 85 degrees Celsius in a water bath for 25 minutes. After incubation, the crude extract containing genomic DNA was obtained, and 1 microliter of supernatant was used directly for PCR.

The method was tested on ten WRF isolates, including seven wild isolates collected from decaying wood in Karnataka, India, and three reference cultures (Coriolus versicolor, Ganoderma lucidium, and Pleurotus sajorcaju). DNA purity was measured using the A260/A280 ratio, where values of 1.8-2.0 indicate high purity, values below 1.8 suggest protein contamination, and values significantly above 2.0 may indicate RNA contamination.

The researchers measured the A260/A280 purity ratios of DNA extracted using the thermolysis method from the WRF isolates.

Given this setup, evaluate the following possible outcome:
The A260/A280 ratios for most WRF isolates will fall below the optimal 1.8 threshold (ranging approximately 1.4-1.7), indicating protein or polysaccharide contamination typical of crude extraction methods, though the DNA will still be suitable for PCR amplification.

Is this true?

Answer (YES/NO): NO